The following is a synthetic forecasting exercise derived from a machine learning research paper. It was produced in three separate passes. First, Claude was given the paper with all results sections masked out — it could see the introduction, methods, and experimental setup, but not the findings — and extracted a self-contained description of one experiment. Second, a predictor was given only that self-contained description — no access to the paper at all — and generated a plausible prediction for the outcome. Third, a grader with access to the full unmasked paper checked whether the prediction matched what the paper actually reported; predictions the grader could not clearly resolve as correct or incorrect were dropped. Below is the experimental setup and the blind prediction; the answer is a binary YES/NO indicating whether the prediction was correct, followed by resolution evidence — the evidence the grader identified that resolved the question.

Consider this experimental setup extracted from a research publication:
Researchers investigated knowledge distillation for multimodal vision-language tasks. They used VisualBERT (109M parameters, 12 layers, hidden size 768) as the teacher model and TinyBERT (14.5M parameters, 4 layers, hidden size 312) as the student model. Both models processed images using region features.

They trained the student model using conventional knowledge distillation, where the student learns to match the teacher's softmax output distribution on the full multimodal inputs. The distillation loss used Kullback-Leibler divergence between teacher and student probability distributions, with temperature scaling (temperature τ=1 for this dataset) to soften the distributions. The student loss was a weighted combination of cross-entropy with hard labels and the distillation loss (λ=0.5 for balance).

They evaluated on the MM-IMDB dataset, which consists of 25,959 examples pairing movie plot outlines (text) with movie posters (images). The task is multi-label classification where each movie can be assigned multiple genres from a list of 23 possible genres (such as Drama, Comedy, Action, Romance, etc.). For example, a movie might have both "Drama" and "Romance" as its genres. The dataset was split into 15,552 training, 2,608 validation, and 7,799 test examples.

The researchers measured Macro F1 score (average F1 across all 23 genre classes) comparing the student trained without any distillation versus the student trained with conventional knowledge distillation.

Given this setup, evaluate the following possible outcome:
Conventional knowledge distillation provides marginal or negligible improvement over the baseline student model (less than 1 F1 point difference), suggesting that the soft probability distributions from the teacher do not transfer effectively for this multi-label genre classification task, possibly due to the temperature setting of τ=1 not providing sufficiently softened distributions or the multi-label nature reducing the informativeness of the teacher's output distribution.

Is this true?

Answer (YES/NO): NO